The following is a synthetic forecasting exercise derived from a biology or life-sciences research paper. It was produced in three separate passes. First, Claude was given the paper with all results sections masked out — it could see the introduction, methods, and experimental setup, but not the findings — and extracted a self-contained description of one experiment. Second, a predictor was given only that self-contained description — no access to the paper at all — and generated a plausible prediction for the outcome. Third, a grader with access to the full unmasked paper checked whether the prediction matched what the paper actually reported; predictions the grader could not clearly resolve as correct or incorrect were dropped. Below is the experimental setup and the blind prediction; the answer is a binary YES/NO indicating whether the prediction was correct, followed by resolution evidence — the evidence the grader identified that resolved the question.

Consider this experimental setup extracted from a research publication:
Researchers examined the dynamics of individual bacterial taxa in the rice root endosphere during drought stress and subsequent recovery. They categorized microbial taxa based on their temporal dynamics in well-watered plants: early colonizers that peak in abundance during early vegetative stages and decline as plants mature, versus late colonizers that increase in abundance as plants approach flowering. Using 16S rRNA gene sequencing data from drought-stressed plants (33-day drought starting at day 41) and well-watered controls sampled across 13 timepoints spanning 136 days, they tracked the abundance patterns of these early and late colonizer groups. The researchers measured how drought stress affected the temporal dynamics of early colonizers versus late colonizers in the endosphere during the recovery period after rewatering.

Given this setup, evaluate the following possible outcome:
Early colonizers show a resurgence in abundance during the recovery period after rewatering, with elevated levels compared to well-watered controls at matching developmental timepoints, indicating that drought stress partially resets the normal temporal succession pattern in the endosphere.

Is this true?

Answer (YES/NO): NO